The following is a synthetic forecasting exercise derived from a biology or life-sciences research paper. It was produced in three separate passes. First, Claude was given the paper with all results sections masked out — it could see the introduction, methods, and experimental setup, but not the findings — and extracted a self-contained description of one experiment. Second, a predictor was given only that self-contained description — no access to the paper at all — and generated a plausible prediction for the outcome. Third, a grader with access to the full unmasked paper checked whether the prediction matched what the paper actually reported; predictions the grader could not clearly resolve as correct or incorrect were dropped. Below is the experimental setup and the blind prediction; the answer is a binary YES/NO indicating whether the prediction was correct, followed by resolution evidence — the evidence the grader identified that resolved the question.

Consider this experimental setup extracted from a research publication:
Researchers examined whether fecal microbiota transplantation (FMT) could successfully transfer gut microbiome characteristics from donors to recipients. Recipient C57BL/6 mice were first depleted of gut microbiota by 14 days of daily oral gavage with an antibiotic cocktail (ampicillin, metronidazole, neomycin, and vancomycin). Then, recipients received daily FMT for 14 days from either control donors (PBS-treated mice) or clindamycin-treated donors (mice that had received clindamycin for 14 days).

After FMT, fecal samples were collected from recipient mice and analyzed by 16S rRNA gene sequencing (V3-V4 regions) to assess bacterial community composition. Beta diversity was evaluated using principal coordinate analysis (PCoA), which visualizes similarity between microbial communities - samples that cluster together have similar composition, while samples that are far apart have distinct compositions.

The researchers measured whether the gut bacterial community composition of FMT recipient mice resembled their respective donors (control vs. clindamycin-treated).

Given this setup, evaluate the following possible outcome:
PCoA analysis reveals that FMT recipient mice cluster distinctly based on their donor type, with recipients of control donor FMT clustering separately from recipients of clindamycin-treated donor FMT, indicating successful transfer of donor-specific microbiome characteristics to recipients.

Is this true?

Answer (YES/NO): YES